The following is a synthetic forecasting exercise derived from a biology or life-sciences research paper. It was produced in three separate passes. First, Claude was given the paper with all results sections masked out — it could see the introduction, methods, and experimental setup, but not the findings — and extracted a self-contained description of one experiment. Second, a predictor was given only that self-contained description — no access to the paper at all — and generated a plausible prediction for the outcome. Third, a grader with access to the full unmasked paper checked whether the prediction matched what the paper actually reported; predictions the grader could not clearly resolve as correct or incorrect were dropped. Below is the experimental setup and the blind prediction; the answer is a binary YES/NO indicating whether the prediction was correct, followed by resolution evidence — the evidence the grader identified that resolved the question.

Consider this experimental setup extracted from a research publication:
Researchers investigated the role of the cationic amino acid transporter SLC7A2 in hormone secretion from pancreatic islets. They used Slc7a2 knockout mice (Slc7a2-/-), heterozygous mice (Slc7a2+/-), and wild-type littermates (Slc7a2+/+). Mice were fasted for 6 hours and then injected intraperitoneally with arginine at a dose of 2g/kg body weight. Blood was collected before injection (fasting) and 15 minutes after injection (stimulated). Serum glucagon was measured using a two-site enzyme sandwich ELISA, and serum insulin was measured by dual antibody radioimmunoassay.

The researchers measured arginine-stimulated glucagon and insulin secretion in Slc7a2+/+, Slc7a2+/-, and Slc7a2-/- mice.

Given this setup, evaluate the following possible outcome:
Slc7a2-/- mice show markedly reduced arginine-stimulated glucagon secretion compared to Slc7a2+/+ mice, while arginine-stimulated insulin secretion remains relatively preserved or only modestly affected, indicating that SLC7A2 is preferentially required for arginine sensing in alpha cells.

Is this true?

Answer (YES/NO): NO